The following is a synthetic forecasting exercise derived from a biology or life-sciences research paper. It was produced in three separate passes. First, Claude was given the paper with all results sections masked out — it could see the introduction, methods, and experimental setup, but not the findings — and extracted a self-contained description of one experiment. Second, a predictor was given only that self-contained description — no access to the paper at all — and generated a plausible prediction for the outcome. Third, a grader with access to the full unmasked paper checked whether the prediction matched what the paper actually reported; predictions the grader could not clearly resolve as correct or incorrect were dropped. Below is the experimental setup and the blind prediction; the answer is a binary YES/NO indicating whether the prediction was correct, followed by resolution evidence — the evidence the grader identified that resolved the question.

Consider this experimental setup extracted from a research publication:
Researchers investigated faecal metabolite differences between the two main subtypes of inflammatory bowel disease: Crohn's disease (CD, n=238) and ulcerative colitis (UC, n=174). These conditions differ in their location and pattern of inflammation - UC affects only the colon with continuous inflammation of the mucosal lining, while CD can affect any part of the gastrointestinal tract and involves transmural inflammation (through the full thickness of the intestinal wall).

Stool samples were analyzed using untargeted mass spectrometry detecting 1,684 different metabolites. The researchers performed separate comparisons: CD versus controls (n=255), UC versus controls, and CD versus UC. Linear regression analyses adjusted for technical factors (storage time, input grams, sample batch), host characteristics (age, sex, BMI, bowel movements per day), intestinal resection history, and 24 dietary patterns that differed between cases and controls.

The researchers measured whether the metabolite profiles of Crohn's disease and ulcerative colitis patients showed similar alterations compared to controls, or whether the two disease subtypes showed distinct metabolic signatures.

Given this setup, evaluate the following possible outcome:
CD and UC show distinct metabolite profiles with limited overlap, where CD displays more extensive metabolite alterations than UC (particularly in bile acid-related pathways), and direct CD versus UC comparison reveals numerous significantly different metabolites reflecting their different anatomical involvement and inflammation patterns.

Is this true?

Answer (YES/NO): NO